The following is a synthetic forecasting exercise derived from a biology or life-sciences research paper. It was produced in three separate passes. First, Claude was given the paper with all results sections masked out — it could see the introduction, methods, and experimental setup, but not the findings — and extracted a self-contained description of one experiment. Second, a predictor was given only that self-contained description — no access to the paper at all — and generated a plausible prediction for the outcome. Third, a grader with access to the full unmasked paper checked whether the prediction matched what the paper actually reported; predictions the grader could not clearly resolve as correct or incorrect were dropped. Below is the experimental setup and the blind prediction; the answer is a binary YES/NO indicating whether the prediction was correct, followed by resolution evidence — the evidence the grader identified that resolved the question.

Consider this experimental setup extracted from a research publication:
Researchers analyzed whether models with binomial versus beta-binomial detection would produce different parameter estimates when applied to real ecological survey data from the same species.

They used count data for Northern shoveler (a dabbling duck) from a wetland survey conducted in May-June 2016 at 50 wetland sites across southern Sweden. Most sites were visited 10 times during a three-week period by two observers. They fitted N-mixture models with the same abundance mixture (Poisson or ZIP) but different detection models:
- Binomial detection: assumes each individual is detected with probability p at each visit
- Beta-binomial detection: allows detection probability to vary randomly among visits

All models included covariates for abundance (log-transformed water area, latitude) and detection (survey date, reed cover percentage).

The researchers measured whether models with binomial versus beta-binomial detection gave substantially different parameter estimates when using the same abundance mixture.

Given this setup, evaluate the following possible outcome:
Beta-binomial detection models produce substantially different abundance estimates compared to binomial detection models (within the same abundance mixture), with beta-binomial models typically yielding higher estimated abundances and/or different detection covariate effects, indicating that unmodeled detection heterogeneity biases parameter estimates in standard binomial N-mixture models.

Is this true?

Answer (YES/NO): NO